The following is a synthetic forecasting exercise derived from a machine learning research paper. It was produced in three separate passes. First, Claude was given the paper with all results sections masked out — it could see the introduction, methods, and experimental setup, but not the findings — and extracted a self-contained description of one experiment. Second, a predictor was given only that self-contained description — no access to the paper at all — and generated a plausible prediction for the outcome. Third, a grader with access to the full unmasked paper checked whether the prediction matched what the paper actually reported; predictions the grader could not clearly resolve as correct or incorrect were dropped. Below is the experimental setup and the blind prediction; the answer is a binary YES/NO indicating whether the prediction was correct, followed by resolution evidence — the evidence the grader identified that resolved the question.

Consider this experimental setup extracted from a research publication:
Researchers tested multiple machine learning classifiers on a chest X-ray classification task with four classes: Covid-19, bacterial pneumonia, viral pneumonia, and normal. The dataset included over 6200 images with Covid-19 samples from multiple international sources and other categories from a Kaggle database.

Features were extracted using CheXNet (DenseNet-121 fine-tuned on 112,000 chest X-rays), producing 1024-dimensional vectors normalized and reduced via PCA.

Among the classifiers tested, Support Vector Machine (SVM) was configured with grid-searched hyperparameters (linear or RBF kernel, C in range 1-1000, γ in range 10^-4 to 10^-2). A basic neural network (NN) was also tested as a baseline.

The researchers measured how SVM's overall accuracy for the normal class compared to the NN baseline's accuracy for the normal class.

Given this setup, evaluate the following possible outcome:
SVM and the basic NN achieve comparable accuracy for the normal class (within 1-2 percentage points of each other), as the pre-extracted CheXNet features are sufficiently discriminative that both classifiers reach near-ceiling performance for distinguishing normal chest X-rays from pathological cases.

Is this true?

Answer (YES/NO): NO